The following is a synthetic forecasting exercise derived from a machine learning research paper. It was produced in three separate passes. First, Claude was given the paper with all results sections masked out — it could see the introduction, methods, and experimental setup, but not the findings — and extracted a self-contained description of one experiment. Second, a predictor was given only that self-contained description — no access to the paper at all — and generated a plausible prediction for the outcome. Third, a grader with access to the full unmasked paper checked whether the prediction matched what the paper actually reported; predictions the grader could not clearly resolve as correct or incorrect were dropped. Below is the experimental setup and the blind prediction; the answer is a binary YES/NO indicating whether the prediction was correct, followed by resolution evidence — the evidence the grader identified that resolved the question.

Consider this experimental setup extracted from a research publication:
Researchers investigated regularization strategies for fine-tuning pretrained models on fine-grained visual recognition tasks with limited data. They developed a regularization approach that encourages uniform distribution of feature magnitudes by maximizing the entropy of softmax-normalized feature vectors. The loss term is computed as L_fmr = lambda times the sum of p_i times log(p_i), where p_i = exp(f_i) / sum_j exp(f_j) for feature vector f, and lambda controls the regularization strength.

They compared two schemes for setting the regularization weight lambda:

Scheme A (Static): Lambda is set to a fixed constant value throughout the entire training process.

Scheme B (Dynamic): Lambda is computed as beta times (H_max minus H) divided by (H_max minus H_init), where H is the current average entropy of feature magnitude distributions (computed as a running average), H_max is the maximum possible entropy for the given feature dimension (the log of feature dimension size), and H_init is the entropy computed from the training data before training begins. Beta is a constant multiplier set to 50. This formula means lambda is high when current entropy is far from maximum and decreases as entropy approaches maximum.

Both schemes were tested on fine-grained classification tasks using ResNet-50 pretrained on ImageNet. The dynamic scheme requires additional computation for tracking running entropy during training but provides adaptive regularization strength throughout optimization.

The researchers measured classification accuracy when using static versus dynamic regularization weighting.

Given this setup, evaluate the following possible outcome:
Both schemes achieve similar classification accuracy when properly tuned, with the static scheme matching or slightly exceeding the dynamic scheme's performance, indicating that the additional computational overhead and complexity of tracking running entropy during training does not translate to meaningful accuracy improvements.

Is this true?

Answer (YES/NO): NO